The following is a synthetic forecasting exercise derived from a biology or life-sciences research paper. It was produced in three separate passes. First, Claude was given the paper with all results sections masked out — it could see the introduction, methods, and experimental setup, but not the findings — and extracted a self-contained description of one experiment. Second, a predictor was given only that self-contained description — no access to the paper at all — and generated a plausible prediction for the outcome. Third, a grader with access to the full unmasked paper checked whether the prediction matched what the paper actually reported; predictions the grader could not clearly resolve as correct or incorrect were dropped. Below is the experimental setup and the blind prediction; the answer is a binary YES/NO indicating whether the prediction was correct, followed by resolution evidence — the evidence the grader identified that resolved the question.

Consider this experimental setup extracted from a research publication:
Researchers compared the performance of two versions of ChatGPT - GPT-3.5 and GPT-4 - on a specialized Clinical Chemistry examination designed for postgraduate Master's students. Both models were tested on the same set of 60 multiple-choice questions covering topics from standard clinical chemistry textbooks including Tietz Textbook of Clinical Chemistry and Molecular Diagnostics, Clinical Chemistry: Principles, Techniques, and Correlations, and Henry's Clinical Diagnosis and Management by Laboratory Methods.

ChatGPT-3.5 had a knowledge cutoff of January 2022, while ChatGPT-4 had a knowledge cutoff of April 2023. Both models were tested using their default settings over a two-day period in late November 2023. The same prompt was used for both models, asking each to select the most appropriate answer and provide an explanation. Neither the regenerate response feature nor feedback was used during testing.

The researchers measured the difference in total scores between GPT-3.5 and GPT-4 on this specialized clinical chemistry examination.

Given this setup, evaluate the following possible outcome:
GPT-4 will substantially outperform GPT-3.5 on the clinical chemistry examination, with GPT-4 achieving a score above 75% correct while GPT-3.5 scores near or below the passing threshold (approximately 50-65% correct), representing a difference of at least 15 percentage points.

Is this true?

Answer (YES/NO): NO